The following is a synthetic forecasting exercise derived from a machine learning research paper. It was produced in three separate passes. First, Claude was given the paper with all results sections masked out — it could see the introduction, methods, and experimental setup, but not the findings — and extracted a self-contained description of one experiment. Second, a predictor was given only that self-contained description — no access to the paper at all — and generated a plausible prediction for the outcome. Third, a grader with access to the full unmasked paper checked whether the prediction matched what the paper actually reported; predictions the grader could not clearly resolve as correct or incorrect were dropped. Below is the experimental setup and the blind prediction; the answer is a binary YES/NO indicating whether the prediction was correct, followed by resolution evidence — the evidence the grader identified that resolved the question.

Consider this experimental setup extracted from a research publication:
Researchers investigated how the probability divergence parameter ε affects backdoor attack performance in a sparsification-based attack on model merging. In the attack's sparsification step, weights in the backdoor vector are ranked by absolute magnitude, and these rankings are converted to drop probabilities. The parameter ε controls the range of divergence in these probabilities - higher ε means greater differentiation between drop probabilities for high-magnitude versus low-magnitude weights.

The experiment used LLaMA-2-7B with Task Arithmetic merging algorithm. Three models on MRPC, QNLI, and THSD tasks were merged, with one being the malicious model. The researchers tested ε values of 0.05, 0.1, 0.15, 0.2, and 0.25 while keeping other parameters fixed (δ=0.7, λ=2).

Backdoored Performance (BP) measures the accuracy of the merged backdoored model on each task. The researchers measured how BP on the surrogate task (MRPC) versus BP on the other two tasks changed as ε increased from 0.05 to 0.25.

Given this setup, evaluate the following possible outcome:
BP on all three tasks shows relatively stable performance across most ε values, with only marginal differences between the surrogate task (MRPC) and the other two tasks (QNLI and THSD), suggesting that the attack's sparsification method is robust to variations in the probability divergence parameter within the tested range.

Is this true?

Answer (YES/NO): NO